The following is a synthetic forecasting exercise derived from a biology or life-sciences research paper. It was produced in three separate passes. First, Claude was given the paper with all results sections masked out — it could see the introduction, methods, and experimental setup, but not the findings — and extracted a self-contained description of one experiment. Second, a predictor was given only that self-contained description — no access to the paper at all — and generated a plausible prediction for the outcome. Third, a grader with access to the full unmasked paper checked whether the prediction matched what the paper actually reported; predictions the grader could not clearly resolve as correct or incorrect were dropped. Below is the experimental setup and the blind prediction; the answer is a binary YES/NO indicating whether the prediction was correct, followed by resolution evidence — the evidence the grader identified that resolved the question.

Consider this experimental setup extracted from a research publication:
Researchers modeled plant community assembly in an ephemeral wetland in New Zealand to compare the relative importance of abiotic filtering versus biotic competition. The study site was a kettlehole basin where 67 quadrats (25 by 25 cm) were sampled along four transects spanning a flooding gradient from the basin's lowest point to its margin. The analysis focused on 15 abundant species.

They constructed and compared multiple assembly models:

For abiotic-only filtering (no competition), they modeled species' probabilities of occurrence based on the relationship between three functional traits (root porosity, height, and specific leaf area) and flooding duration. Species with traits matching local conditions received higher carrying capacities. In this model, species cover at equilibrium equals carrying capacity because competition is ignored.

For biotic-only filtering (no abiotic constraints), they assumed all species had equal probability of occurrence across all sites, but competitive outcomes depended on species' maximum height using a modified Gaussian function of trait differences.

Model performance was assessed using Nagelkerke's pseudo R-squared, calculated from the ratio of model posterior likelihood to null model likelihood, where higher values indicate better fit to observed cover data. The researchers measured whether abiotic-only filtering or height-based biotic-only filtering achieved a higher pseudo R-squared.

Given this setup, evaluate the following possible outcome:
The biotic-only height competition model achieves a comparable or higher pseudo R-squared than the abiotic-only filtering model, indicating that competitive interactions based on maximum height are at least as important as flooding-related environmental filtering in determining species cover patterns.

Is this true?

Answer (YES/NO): NO